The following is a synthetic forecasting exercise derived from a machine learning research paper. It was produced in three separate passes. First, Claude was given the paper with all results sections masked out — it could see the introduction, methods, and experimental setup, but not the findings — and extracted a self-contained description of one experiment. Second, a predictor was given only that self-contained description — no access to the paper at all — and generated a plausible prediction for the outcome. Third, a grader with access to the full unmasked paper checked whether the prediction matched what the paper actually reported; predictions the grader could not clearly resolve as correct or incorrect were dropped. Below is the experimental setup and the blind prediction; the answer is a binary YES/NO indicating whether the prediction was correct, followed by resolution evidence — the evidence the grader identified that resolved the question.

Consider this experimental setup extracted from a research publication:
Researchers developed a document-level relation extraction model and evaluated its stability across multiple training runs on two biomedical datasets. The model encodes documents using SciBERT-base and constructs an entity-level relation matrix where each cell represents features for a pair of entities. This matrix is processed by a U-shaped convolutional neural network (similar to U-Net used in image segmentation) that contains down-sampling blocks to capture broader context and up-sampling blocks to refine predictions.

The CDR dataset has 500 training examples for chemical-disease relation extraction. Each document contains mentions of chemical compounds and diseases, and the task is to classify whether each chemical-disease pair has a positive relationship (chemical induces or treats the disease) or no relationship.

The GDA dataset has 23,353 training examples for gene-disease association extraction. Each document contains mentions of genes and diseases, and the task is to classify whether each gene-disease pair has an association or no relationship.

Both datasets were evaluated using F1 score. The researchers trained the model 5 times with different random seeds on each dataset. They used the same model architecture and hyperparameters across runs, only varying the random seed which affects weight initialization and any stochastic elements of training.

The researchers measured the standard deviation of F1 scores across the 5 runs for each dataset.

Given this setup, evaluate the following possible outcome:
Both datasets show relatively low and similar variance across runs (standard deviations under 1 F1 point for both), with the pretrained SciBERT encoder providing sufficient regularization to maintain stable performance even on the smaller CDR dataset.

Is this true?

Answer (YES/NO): YES